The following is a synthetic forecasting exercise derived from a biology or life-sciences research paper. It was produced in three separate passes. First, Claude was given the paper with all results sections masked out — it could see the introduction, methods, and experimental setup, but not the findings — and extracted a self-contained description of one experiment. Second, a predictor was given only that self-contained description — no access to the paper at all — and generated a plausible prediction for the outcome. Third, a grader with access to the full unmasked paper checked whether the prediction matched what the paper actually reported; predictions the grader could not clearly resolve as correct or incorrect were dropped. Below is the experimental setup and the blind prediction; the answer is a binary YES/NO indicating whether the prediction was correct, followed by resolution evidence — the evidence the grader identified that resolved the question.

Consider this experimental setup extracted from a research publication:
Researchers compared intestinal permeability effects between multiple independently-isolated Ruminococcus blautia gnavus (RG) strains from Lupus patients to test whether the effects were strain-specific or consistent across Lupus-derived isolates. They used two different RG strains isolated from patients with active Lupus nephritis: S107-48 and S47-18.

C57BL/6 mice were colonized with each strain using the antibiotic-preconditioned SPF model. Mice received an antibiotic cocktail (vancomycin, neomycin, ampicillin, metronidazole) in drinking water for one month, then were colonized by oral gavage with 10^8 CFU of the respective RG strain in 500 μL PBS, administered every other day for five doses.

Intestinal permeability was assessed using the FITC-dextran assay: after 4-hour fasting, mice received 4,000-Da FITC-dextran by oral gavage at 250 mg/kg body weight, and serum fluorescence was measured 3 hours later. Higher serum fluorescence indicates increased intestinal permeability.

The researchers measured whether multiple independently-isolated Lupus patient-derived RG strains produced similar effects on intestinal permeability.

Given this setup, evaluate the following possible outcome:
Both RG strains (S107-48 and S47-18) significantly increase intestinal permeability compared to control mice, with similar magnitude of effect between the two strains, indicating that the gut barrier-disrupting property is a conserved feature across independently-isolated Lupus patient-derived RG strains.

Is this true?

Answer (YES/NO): NO